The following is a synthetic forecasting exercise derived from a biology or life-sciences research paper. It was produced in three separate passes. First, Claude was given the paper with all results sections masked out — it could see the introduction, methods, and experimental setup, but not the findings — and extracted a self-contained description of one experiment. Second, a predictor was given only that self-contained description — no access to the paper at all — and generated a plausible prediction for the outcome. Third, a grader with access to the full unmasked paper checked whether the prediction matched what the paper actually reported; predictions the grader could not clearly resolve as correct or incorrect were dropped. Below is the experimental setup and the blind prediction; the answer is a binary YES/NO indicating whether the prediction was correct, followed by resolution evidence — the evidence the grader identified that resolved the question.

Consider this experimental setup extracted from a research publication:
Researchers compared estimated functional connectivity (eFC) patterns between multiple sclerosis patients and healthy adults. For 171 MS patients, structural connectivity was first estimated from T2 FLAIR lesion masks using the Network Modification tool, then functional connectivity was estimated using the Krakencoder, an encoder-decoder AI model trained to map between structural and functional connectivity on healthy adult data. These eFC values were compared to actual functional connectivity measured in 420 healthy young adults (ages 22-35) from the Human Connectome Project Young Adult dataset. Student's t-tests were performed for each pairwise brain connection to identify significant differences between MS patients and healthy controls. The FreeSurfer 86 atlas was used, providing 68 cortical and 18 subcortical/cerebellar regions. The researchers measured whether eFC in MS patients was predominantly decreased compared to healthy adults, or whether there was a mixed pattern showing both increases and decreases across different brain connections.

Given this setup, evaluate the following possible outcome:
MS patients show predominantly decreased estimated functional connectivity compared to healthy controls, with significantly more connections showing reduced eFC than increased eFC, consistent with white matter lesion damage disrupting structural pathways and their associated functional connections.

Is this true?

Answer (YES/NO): NO